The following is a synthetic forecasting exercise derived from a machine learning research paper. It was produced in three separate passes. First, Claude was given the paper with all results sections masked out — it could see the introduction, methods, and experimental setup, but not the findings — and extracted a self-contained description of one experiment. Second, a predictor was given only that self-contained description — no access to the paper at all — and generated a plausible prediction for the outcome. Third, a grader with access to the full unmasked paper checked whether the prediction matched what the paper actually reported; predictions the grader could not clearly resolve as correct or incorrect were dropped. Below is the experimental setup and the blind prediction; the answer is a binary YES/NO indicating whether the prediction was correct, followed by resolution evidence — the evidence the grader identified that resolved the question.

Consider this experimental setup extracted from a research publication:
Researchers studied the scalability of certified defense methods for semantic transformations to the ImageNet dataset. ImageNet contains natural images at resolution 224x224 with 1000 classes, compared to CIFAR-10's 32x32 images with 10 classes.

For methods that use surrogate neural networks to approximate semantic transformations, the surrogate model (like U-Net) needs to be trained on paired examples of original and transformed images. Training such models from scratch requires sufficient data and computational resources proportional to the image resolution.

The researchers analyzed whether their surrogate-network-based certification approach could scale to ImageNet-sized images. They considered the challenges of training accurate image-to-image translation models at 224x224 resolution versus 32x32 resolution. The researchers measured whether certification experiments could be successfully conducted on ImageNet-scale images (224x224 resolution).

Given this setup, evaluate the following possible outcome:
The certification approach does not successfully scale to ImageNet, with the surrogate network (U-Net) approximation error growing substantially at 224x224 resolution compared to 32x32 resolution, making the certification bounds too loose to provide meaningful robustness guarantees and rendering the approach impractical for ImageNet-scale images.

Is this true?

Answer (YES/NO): NO